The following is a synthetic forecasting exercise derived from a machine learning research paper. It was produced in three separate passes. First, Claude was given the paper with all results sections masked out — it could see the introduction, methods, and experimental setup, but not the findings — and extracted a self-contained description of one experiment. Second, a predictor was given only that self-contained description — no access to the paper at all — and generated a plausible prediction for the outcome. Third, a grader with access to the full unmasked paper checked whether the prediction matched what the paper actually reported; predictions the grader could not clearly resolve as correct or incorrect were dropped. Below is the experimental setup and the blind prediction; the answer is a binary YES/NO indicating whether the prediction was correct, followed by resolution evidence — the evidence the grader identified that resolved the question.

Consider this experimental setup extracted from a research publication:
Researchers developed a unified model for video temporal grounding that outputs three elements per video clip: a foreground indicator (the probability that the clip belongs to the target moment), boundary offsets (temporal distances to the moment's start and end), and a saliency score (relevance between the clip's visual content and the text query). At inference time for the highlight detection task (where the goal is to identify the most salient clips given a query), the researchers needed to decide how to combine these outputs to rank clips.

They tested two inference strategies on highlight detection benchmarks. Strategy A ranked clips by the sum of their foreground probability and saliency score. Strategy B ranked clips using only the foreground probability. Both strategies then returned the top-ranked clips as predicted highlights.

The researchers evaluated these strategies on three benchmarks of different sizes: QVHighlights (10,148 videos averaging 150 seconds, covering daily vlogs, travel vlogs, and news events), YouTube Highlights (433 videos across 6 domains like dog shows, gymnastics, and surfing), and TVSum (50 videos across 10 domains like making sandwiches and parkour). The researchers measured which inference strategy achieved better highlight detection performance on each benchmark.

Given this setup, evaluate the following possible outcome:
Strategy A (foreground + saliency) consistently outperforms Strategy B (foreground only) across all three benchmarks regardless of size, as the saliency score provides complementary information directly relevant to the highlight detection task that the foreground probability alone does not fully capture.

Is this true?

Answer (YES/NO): NO